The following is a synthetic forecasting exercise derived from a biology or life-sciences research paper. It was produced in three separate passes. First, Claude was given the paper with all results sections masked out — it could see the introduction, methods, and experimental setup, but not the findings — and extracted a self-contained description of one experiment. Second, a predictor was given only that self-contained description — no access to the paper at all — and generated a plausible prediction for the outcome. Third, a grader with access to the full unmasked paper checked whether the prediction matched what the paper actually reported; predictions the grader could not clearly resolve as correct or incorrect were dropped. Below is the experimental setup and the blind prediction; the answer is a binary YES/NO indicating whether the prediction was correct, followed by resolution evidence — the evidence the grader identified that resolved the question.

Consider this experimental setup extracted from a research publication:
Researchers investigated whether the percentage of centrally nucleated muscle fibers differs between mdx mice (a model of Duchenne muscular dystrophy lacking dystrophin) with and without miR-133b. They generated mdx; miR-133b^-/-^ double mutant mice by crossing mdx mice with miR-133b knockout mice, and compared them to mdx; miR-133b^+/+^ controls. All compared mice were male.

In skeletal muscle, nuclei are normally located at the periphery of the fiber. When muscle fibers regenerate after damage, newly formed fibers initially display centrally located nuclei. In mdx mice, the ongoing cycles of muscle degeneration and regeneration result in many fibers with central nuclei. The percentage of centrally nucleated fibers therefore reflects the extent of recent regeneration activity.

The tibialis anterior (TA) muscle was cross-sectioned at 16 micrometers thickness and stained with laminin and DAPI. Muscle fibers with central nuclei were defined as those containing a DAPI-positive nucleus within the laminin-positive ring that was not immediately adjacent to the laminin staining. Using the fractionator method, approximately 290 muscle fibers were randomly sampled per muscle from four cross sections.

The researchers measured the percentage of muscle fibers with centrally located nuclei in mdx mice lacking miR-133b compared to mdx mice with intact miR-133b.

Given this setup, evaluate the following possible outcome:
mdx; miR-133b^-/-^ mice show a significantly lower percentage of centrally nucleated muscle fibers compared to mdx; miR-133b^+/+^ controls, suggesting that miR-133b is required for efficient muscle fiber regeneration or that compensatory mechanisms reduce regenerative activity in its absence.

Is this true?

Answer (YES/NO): NO